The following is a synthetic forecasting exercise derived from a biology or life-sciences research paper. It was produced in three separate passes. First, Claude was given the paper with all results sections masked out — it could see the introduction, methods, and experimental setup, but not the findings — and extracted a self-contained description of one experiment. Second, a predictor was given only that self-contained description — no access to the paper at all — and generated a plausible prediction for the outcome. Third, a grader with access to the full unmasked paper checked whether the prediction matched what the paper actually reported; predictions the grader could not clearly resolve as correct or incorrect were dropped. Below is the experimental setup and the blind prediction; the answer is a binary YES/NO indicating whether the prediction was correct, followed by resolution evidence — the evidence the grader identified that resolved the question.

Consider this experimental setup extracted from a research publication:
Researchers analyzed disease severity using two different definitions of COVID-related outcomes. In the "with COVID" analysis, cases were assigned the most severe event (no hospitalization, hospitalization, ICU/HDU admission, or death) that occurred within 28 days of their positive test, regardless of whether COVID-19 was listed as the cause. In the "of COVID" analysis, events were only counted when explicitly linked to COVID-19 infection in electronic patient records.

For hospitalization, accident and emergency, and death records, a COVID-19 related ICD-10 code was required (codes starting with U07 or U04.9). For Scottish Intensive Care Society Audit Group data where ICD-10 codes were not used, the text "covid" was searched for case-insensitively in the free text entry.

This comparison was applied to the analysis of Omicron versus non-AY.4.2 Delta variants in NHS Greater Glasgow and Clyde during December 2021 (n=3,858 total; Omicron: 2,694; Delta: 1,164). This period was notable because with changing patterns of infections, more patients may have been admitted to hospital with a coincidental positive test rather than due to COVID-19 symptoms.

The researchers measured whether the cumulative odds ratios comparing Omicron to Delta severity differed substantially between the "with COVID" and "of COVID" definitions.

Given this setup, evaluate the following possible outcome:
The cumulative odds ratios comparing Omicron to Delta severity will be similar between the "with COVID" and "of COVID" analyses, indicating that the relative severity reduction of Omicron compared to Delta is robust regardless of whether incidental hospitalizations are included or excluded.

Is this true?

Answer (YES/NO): NO